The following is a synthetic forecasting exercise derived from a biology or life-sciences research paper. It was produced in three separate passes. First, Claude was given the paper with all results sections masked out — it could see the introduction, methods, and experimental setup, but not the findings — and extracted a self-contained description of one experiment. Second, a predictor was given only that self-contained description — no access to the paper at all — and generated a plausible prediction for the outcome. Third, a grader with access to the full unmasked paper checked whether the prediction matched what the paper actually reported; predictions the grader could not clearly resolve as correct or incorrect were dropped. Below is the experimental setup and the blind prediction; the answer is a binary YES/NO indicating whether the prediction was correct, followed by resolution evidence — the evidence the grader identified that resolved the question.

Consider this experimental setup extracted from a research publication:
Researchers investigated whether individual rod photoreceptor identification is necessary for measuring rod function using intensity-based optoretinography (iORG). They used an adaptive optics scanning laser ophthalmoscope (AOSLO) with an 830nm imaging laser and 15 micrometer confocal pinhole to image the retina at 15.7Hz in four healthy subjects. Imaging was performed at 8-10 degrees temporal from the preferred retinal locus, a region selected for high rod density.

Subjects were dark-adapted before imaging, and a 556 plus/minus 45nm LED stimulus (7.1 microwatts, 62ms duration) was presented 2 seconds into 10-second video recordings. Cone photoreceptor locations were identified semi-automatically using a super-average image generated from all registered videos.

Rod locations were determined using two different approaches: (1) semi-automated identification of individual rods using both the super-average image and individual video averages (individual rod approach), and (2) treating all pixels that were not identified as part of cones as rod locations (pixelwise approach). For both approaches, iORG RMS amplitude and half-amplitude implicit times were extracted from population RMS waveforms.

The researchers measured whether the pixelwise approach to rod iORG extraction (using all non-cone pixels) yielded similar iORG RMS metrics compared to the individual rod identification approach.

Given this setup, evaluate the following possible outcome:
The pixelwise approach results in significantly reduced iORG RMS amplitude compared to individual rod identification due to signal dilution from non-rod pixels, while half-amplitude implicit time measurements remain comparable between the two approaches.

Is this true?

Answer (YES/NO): NO